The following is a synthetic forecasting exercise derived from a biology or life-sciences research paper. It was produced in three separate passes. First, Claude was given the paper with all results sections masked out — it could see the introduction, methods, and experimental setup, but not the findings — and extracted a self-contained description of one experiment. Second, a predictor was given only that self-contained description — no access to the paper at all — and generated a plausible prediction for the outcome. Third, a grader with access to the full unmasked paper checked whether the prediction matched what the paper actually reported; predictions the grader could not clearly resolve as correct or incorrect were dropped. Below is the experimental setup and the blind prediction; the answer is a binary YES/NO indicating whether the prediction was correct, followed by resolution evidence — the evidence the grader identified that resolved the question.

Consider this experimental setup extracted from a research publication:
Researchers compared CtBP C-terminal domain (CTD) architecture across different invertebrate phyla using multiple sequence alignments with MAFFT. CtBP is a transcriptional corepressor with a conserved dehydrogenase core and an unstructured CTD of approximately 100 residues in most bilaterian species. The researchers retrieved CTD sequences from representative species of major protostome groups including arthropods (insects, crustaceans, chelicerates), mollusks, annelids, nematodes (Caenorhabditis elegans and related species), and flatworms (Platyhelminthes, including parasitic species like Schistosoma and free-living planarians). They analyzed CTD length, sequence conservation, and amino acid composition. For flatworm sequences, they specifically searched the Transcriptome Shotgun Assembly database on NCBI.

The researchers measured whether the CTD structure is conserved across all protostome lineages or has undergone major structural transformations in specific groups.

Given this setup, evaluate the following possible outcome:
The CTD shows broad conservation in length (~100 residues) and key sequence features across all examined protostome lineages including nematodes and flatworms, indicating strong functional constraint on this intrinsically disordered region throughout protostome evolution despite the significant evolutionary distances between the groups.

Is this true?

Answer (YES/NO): NO